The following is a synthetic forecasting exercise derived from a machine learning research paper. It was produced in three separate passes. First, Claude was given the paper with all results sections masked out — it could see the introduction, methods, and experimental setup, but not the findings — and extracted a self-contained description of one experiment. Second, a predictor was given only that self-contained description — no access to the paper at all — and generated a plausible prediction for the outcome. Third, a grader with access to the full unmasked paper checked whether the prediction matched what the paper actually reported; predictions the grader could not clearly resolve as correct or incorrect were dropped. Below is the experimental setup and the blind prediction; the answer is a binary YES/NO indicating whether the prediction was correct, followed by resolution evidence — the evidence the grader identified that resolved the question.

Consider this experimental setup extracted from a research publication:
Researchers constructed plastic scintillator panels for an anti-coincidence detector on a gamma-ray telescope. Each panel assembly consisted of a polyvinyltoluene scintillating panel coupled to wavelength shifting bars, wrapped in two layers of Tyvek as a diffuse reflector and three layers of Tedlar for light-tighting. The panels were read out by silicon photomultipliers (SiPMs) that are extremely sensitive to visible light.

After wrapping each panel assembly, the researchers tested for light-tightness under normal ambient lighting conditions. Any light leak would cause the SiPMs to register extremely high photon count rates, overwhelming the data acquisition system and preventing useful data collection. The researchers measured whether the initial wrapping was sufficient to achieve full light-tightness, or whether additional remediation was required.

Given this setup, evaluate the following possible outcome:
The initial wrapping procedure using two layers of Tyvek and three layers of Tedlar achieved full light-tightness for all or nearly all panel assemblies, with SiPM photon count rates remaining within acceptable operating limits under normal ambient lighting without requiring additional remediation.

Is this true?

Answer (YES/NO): NO